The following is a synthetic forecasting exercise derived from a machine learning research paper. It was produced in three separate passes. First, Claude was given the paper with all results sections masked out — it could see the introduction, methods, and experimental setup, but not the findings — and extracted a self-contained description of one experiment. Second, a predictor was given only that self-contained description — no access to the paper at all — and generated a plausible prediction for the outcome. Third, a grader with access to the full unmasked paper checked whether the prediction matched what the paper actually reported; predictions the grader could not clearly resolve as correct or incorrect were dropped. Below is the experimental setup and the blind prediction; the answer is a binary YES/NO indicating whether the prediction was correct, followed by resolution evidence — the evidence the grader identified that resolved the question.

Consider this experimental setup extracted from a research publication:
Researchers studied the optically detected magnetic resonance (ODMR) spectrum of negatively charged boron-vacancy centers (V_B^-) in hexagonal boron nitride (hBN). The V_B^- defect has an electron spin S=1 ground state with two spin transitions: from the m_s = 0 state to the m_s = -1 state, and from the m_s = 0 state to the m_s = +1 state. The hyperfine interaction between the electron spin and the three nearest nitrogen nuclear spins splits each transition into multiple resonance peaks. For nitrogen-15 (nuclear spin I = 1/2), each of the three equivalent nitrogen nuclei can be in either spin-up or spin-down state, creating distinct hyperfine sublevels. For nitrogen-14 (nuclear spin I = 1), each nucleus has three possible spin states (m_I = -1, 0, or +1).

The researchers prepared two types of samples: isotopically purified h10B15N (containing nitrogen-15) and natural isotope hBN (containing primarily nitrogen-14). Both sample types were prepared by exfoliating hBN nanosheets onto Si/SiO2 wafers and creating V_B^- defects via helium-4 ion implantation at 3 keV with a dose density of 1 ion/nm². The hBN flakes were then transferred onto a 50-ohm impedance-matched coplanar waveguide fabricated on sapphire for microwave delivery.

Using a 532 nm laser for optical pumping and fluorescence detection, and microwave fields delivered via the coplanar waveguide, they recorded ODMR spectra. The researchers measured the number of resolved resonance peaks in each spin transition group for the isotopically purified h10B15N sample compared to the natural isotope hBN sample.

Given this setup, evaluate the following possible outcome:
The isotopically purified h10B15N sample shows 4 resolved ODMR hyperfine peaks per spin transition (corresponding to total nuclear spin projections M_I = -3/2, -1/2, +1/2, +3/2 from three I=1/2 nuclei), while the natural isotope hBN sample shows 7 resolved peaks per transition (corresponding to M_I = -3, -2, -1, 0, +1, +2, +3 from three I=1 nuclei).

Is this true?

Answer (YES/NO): YES